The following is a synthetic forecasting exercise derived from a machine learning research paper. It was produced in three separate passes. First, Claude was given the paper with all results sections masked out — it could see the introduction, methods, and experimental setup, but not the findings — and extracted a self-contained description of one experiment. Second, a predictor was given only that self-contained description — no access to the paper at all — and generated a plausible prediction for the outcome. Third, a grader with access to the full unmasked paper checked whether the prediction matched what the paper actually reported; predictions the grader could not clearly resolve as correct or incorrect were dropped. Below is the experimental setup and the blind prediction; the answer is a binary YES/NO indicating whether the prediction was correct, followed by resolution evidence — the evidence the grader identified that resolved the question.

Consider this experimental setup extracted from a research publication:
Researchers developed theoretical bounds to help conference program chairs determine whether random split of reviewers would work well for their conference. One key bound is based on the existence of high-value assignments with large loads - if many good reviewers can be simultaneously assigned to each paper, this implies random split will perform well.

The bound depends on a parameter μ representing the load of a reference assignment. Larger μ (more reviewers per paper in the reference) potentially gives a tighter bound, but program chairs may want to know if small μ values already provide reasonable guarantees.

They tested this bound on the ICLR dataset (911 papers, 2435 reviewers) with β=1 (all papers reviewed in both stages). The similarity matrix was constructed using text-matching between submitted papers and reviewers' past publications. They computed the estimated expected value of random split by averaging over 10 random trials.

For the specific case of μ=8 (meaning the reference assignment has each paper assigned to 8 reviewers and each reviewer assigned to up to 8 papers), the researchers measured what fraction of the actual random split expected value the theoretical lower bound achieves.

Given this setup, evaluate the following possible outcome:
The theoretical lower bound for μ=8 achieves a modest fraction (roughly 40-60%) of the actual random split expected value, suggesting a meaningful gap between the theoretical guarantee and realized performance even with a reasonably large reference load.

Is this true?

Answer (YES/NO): NO